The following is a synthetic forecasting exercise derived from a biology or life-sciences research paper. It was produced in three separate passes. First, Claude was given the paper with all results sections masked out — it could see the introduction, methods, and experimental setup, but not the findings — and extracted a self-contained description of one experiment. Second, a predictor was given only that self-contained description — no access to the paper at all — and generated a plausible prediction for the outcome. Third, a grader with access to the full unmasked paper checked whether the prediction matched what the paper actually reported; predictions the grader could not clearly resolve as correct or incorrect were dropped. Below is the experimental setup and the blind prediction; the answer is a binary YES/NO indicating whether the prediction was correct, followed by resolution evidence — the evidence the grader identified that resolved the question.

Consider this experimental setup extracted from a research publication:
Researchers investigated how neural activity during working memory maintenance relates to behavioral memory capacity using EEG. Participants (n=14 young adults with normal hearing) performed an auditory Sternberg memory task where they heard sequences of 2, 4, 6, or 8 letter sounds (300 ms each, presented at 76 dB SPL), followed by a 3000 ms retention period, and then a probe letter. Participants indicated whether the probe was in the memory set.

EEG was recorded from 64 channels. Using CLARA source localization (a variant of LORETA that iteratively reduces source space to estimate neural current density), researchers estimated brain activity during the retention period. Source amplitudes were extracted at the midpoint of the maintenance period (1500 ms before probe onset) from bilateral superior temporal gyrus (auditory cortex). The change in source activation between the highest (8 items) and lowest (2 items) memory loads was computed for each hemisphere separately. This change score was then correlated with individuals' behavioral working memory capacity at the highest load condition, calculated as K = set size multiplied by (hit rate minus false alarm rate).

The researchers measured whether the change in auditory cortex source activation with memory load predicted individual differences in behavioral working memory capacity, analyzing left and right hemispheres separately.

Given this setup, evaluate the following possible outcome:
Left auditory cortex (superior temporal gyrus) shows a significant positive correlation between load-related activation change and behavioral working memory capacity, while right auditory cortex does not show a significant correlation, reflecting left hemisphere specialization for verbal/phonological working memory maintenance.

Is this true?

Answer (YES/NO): YES